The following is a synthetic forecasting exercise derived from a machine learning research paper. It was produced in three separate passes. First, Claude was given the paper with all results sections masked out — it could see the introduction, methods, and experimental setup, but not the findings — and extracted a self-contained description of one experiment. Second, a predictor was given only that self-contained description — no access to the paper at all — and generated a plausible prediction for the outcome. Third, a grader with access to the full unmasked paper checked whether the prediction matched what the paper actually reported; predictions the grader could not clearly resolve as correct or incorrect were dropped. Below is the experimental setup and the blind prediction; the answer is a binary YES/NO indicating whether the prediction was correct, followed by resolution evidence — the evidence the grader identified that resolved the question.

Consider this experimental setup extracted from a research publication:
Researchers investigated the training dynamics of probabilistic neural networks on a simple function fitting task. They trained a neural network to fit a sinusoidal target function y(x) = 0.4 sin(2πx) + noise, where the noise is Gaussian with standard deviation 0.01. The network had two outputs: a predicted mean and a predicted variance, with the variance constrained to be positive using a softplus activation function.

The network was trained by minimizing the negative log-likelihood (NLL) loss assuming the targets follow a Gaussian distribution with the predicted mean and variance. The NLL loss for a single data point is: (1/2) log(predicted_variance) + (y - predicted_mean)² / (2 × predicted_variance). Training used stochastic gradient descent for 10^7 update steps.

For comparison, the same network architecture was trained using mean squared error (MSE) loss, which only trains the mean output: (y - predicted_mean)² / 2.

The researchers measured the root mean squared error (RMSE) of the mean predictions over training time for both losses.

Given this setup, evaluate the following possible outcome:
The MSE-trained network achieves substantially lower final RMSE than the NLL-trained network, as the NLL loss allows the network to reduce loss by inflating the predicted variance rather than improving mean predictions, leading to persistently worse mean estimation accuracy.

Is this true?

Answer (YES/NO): YES